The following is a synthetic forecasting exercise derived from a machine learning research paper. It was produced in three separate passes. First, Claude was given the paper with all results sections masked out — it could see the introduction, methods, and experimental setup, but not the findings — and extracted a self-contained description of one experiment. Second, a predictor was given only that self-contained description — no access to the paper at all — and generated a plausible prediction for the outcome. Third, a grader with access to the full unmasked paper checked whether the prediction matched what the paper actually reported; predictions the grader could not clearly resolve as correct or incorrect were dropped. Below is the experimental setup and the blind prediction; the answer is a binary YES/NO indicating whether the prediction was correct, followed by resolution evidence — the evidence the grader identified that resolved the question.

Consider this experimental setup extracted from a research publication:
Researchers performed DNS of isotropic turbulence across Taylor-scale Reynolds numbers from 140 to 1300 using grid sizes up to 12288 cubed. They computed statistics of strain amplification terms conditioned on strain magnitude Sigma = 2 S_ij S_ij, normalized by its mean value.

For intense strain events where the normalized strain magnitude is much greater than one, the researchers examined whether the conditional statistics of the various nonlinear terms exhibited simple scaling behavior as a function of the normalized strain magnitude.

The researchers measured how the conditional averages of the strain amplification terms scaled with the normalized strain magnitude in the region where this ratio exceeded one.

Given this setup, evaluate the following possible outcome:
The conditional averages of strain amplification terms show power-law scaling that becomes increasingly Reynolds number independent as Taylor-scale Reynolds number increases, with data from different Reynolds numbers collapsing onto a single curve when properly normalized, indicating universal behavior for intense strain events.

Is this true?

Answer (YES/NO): YES